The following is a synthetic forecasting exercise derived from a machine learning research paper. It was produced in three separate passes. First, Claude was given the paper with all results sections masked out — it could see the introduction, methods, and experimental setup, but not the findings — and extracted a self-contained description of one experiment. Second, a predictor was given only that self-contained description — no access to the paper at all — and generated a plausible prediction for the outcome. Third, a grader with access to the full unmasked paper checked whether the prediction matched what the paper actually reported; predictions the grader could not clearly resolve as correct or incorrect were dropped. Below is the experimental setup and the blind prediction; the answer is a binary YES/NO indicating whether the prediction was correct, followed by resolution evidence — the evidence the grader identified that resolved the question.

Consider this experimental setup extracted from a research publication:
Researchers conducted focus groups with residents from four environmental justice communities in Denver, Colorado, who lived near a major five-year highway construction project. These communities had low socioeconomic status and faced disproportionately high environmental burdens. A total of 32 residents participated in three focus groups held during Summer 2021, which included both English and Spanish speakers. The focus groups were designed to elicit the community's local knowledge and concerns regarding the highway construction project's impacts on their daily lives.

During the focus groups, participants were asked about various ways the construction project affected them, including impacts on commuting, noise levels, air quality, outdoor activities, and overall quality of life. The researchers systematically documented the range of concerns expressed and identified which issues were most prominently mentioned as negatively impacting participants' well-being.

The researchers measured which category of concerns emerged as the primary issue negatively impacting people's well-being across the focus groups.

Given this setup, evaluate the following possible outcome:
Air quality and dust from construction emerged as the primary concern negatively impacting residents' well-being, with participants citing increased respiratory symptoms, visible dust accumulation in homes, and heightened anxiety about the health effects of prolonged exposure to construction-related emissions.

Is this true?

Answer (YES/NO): NO